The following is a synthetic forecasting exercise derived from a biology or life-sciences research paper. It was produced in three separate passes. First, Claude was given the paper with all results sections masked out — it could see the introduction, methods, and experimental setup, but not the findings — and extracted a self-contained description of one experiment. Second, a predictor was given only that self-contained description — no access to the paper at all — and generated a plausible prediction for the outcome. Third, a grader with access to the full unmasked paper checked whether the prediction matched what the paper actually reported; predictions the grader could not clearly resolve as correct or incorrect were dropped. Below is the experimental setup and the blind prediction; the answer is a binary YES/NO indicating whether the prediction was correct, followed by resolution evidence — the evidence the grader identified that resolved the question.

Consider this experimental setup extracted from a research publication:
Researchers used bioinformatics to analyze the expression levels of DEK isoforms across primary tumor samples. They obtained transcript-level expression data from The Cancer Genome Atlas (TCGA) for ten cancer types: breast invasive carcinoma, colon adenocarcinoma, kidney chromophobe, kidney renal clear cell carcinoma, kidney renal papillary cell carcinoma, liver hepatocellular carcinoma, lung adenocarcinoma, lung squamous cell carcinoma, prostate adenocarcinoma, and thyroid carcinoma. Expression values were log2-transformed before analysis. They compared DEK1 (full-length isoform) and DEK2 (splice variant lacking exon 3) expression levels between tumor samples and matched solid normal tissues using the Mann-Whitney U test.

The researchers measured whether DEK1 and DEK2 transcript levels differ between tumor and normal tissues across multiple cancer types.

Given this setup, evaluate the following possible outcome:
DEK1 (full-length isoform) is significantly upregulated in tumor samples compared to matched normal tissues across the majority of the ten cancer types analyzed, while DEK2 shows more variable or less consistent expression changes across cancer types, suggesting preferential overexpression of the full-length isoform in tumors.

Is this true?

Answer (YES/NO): NO